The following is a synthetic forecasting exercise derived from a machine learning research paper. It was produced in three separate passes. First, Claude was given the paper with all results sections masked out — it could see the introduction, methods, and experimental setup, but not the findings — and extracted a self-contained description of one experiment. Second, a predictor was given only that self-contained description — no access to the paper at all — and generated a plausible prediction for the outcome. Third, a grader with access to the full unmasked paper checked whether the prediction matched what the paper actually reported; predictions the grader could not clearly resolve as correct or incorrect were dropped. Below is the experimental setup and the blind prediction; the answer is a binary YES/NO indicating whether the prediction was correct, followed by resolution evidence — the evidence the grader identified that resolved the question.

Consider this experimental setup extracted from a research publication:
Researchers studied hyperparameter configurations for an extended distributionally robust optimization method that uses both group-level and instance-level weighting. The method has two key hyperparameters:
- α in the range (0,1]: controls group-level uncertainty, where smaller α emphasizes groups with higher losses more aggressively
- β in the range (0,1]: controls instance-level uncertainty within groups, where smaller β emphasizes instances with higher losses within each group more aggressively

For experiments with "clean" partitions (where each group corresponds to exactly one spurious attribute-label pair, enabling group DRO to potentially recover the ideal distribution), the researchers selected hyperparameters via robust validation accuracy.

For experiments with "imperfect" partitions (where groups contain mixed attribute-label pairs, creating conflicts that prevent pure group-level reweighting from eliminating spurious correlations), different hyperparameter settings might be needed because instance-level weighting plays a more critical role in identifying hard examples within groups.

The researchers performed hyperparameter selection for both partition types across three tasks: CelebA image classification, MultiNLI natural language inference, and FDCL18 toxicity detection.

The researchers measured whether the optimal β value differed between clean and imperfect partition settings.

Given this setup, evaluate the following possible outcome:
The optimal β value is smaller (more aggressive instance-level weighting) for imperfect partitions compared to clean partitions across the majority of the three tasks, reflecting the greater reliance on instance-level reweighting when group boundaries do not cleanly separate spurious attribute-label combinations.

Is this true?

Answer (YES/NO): YES